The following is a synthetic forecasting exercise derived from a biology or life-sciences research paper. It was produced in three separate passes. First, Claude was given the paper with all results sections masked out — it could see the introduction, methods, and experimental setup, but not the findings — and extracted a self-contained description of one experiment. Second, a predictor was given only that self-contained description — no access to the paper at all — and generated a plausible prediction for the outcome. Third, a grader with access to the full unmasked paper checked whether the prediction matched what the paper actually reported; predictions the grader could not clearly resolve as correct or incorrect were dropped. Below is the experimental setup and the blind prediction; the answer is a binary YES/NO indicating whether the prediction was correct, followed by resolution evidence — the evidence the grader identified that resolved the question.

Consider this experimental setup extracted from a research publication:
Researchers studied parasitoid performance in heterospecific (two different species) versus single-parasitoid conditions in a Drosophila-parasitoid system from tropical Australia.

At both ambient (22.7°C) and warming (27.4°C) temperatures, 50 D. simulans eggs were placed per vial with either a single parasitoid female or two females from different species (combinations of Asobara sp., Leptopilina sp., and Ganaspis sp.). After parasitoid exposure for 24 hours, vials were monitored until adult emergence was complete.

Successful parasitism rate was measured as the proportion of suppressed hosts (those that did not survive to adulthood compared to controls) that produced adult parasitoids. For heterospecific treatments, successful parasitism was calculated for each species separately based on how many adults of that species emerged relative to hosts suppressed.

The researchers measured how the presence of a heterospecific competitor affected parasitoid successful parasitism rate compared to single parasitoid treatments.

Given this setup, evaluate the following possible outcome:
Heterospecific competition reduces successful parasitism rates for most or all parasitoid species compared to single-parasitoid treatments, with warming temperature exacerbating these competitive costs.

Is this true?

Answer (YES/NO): NO